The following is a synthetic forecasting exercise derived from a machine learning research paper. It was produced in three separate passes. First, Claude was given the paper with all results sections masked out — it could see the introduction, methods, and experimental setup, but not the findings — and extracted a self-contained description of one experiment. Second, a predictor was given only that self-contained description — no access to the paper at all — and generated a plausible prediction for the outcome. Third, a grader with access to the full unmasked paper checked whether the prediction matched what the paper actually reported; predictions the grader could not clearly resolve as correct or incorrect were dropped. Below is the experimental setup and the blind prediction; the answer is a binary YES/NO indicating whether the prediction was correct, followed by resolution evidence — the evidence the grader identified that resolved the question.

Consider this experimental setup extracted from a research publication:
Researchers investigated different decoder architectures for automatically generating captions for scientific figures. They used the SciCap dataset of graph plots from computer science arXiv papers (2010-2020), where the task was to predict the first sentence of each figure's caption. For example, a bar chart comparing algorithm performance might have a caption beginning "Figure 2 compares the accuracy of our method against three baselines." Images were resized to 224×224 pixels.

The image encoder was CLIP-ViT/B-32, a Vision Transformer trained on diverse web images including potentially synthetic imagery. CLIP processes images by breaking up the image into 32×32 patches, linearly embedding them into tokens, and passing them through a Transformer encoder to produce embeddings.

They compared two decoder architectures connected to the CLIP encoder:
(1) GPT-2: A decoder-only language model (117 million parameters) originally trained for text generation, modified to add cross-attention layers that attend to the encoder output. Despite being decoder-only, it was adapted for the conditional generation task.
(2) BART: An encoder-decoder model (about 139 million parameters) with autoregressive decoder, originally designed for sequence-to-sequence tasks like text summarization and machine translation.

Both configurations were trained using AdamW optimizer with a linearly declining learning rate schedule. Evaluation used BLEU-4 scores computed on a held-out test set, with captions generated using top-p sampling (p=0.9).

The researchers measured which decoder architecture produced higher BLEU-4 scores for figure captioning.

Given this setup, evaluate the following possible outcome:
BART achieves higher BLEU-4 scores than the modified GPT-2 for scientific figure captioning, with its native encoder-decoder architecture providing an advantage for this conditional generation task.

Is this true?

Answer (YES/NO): NO